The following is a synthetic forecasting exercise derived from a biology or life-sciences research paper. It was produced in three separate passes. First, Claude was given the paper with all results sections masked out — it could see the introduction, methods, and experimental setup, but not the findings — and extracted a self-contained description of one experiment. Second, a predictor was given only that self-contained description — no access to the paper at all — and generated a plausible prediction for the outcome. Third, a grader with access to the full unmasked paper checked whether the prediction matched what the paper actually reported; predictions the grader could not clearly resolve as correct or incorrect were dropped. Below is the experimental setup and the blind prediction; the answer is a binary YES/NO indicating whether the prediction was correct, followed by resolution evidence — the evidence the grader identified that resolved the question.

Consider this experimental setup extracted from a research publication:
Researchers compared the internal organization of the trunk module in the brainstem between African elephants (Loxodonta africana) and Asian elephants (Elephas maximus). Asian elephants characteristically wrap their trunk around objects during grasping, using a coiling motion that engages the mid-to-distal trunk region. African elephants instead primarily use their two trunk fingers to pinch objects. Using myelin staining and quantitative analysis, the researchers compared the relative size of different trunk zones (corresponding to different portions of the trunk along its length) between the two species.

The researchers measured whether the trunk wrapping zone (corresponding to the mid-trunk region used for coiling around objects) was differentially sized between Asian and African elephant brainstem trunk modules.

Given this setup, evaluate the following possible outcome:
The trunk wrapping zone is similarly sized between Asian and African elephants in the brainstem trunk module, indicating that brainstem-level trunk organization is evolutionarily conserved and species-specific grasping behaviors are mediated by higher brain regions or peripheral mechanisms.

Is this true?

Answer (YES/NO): NO